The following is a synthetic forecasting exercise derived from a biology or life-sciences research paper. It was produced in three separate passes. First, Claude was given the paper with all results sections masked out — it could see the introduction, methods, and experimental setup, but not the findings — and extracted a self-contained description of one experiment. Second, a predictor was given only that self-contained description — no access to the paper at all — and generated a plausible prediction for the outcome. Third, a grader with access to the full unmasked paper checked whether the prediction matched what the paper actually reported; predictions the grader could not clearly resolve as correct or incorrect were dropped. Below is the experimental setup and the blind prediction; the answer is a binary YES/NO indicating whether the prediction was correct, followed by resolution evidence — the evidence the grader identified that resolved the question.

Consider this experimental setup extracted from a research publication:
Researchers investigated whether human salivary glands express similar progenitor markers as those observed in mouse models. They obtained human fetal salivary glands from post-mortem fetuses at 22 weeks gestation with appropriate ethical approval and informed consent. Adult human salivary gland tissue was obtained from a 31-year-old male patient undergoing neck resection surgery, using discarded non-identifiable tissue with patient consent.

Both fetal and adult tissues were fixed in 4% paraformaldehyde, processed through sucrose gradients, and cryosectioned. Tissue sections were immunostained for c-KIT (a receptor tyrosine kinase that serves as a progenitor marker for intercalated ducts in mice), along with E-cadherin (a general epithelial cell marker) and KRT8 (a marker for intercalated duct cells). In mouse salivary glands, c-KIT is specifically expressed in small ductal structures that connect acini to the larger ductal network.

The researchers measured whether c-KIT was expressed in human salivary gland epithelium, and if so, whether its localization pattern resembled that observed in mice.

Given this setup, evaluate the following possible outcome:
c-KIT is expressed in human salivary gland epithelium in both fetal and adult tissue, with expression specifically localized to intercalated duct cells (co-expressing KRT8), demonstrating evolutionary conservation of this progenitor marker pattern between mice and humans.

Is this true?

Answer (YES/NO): NO